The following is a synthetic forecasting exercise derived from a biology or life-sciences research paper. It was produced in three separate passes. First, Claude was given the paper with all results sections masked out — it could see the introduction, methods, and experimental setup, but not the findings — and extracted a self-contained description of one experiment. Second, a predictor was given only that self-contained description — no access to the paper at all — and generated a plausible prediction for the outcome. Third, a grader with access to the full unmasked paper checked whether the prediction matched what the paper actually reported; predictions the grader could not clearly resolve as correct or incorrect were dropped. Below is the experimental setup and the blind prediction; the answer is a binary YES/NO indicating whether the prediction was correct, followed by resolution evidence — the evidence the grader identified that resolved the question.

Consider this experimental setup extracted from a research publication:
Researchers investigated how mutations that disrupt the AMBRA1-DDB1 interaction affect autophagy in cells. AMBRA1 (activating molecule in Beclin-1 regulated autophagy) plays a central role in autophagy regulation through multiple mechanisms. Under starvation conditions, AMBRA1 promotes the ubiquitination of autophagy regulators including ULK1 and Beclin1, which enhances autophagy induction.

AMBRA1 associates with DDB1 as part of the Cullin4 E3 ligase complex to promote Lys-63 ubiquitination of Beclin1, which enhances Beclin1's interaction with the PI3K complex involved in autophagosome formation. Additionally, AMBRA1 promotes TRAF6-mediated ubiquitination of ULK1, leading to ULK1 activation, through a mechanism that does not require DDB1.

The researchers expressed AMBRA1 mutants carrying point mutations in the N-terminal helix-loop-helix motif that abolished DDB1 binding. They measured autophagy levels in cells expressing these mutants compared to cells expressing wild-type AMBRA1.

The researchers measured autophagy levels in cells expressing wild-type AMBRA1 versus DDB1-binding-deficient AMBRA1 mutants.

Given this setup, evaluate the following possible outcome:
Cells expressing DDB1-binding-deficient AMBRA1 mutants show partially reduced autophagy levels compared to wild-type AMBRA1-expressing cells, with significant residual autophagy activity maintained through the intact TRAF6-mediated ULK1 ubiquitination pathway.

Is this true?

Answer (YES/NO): NO